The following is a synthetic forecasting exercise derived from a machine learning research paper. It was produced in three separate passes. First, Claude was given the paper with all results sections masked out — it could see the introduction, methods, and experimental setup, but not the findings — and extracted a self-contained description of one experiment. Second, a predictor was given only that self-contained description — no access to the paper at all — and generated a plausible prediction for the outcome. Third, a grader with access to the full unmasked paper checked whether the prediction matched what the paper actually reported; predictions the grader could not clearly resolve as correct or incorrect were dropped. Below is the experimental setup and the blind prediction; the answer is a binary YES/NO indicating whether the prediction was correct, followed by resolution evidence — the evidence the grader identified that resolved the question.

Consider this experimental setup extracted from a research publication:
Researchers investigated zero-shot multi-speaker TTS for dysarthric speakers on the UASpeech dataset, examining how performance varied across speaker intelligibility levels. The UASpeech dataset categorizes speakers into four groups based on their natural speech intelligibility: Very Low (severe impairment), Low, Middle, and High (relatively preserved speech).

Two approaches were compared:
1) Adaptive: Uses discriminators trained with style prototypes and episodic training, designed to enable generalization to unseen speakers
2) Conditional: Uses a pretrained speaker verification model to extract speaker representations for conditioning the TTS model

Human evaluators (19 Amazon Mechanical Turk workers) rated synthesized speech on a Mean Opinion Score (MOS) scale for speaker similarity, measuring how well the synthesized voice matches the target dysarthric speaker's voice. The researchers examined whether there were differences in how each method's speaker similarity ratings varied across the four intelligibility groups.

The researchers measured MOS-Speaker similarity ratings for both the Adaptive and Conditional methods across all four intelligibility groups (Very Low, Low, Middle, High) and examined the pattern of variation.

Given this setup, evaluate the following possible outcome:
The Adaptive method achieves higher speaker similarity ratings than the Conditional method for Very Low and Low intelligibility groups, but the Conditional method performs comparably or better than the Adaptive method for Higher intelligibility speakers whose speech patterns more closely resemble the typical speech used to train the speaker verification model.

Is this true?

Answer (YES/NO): NO